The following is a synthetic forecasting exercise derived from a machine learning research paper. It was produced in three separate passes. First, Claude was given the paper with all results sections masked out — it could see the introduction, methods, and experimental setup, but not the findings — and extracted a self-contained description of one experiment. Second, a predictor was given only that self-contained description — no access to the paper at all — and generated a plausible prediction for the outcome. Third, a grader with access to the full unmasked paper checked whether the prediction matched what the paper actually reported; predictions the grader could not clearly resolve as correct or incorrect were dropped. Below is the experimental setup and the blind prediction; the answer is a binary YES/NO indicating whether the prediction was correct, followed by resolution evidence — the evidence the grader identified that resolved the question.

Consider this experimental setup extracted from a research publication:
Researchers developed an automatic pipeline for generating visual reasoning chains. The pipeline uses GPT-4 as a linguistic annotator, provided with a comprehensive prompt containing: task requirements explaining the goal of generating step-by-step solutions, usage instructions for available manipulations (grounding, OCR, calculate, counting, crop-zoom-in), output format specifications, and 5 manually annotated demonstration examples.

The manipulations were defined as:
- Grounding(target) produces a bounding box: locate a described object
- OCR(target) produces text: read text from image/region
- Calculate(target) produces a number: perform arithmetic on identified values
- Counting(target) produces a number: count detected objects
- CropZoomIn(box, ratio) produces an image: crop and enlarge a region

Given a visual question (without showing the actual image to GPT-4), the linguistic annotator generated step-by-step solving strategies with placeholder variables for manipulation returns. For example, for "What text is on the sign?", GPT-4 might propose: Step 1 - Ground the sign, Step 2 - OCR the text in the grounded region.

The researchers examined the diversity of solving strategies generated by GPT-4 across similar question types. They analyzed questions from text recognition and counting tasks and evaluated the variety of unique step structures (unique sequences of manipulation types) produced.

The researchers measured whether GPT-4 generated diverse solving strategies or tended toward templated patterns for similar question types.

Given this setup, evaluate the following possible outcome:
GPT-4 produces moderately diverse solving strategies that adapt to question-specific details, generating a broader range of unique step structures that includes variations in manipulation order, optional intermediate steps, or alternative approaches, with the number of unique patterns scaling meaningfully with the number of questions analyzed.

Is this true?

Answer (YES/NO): NO